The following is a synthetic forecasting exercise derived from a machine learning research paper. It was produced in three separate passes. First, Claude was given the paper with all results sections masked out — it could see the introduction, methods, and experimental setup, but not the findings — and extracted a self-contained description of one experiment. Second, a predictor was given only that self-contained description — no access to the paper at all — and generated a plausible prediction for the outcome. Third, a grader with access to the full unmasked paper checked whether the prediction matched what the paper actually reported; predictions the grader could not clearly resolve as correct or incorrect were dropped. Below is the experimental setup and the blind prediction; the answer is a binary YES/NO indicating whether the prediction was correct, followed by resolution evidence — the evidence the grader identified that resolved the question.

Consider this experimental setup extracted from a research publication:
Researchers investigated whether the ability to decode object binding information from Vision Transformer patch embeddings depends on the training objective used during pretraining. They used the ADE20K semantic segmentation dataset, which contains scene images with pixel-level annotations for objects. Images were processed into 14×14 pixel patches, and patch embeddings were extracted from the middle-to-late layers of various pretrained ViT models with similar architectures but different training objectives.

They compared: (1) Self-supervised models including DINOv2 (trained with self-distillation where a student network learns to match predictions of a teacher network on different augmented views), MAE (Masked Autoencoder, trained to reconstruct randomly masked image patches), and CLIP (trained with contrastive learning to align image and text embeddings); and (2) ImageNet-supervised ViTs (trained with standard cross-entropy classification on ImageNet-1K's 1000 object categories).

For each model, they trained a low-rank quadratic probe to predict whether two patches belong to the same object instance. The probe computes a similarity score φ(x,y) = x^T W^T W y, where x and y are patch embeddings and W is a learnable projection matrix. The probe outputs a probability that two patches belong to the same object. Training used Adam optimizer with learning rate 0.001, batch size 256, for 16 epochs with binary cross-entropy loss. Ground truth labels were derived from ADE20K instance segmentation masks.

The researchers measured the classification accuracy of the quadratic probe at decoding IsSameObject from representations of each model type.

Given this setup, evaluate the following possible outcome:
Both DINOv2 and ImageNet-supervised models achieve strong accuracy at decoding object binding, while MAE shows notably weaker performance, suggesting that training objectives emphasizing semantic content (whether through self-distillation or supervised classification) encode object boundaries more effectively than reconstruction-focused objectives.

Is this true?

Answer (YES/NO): NO